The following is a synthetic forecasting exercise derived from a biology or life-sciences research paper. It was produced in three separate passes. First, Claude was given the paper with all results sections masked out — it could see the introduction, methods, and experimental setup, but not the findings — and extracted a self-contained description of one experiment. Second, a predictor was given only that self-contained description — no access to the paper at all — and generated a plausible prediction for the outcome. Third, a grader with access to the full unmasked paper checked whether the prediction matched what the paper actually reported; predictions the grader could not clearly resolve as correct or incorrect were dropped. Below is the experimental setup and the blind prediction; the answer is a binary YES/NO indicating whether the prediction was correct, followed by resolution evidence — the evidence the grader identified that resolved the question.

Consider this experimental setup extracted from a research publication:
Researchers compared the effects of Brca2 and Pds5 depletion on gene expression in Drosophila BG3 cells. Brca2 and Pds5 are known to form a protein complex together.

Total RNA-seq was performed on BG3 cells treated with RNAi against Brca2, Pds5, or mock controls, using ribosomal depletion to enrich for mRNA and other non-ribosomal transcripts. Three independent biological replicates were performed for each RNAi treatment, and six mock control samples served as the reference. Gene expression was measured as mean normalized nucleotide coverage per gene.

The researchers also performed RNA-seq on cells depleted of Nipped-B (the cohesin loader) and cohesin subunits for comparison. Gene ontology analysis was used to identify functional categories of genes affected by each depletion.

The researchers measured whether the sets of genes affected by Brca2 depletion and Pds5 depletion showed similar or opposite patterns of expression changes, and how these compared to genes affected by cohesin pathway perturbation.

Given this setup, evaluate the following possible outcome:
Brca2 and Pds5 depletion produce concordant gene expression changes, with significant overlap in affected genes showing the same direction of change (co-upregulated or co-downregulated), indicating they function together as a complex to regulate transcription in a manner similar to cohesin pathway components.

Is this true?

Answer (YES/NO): YES